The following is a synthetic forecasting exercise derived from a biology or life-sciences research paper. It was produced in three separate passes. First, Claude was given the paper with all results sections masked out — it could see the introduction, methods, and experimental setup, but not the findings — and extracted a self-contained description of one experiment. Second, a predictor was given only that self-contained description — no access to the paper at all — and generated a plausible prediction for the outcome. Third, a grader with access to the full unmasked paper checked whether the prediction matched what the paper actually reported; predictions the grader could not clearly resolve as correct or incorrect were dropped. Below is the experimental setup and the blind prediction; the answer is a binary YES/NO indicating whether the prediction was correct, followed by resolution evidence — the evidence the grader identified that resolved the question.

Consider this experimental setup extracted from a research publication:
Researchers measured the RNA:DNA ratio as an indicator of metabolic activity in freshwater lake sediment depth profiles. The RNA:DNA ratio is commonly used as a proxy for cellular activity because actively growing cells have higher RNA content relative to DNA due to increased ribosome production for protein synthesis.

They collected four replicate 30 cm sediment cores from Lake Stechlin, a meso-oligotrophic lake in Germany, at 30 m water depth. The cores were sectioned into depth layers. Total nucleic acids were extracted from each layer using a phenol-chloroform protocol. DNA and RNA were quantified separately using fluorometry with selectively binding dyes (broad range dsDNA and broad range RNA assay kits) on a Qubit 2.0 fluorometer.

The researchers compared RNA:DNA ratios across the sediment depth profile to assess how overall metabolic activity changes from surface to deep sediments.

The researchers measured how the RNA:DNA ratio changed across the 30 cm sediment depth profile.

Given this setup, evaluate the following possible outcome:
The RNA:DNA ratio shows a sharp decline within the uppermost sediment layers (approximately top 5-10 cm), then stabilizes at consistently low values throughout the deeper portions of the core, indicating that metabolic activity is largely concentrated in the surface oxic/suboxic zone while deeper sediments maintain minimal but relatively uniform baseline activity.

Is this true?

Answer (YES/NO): NO